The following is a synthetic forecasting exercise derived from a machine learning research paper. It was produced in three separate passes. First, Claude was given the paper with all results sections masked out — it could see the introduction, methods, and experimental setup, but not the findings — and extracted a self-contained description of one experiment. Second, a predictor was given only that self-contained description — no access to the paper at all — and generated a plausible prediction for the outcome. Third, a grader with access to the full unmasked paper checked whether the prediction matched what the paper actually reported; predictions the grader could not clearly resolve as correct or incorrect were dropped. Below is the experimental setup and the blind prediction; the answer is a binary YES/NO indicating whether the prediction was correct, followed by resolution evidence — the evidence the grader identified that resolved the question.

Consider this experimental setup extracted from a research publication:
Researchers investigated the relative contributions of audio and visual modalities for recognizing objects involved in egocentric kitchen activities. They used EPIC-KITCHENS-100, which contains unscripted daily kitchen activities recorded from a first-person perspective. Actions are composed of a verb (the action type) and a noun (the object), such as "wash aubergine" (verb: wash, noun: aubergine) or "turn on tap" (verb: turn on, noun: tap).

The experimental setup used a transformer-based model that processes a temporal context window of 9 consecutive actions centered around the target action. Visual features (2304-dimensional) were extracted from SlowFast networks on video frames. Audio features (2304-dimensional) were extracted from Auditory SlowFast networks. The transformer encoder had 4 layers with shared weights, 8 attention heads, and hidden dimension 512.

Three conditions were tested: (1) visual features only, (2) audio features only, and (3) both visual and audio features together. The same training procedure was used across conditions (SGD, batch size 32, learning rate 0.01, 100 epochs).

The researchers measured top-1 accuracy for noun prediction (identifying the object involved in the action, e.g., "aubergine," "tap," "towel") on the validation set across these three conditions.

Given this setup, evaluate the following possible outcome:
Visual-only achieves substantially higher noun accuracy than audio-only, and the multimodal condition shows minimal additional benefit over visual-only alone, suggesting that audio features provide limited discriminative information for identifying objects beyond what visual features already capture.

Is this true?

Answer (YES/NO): NO